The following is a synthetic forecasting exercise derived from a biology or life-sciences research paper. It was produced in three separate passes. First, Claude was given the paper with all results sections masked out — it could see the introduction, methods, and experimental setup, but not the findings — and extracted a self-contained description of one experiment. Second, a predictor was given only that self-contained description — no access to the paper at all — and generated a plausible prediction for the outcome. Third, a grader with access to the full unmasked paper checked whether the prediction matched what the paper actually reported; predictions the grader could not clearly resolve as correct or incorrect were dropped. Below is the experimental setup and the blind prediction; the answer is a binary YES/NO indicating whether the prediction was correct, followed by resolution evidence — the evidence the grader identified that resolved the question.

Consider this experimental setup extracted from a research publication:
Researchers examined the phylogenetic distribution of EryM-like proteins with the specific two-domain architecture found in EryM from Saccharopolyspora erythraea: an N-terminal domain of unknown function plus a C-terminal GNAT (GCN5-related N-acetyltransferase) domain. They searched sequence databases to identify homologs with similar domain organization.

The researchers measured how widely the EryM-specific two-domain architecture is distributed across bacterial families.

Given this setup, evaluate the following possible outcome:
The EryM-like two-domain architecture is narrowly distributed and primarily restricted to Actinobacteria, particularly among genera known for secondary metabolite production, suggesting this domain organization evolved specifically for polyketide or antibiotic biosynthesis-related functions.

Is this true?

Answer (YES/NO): NO